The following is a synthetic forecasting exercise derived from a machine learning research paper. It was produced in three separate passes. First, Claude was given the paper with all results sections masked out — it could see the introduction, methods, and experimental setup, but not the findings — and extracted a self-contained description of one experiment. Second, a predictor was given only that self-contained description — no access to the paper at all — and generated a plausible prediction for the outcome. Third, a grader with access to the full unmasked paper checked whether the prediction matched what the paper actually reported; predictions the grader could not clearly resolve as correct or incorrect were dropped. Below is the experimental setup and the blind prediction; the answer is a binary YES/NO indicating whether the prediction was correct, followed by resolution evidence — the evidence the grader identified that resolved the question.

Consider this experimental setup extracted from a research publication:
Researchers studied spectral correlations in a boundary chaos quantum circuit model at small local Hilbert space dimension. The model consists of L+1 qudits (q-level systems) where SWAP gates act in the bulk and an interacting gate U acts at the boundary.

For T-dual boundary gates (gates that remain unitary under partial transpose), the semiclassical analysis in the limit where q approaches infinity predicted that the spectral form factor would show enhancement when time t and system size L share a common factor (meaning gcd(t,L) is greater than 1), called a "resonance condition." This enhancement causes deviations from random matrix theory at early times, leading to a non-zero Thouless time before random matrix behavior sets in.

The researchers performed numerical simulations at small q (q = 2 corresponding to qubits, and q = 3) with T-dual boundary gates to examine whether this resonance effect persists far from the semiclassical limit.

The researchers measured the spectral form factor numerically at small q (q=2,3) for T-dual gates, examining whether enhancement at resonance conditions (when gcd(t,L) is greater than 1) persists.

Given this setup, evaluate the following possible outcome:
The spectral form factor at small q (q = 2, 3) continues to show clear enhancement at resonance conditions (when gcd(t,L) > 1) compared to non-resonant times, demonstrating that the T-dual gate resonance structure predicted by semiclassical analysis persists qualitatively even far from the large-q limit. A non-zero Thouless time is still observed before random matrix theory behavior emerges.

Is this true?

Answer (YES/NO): YES